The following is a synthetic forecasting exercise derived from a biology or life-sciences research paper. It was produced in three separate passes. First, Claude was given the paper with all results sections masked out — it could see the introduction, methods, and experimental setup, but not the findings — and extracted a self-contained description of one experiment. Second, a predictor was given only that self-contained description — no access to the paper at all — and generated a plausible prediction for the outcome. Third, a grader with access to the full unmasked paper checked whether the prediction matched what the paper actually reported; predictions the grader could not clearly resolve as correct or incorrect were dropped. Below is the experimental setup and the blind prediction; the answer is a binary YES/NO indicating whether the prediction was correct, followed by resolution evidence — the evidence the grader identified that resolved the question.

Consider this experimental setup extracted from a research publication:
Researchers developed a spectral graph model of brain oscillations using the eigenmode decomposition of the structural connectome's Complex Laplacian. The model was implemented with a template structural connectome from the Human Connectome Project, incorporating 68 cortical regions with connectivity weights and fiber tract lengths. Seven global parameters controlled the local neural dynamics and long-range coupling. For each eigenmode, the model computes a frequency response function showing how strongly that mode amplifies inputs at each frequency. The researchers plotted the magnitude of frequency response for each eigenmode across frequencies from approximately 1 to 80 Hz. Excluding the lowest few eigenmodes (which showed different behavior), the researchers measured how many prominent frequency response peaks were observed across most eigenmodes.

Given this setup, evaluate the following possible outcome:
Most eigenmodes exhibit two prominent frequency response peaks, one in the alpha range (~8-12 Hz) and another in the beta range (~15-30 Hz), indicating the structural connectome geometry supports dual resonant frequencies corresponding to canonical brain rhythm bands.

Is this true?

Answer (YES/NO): NO